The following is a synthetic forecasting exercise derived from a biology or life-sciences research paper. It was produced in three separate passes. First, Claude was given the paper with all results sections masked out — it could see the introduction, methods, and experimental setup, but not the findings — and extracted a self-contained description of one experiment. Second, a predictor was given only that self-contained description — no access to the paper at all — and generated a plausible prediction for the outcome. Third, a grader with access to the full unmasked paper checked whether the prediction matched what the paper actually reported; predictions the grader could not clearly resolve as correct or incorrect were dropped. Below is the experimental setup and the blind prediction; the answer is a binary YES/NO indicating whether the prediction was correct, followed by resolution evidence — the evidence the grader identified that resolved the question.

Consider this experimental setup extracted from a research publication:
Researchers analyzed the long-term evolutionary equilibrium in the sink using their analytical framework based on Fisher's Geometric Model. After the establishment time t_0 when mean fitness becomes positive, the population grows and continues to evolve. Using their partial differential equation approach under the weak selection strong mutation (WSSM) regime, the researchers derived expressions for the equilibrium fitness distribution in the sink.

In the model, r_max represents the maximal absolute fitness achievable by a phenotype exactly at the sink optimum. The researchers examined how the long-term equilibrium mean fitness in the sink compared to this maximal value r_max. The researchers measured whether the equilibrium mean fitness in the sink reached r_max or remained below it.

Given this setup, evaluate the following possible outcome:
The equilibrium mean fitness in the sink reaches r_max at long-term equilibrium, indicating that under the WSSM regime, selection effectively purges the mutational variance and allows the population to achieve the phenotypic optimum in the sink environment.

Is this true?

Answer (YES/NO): NO